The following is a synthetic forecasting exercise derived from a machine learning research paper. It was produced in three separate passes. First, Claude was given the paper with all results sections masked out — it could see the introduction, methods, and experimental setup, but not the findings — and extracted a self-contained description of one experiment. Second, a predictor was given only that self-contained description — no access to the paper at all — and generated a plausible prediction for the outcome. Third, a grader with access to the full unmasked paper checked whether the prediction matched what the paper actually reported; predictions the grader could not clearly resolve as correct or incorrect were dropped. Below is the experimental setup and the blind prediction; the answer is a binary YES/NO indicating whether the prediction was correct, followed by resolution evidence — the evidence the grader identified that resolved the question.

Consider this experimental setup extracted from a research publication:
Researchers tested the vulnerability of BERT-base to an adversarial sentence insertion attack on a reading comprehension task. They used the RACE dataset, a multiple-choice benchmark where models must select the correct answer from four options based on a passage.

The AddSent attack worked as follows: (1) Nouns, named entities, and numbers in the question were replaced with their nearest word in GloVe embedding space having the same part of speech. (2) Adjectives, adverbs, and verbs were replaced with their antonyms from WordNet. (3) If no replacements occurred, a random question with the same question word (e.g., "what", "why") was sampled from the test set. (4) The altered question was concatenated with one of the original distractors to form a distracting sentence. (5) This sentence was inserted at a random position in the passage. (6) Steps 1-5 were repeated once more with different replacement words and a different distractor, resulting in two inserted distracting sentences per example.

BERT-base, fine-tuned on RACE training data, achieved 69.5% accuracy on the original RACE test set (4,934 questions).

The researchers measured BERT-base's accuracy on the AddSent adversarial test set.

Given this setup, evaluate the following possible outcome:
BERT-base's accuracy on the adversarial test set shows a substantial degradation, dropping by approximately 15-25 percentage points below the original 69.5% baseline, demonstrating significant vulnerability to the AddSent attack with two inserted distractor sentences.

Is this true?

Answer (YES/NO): NO